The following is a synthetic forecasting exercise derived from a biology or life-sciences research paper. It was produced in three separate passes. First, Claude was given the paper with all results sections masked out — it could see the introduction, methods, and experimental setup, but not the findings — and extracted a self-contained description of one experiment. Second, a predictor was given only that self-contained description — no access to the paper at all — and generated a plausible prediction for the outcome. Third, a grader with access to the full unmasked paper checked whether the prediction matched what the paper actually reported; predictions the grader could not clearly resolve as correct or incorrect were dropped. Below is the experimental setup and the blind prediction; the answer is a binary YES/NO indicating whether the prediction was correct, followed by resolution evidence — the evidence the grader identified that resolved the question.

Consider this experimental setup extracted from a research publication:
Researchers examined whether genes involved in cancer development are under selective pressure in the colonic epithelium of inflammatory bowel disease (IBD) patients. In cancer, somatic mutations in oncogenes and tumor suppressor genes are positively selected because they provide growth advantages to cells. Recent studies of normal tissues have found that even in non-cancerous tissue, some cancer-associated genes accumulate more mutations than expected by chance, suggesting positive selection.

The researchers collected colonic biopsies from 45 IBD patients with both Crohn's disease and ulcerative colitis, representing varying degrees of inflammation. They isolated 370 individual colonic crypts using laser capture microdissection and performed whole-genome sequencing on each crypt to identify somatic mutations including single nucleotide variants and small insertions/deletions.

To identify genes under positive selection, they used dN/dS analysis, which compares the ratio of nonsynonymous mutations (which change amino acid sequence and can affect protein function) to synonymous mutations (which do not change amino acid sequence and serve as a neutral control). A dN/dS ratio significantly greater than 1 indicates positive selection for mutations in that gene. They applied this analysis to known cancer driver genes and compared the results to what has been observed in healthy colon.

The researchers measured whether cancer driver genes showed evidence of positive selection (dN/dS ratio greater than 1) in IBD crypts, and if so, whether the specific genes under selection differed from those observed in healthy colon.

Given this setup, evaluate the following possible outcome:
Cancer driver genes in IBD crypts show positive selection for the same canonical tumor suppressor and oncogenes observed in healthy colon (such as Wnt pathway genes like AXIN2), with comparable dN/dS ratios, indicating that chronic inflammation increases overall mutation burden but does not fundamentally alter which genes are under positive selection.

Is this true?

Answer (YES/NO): NO